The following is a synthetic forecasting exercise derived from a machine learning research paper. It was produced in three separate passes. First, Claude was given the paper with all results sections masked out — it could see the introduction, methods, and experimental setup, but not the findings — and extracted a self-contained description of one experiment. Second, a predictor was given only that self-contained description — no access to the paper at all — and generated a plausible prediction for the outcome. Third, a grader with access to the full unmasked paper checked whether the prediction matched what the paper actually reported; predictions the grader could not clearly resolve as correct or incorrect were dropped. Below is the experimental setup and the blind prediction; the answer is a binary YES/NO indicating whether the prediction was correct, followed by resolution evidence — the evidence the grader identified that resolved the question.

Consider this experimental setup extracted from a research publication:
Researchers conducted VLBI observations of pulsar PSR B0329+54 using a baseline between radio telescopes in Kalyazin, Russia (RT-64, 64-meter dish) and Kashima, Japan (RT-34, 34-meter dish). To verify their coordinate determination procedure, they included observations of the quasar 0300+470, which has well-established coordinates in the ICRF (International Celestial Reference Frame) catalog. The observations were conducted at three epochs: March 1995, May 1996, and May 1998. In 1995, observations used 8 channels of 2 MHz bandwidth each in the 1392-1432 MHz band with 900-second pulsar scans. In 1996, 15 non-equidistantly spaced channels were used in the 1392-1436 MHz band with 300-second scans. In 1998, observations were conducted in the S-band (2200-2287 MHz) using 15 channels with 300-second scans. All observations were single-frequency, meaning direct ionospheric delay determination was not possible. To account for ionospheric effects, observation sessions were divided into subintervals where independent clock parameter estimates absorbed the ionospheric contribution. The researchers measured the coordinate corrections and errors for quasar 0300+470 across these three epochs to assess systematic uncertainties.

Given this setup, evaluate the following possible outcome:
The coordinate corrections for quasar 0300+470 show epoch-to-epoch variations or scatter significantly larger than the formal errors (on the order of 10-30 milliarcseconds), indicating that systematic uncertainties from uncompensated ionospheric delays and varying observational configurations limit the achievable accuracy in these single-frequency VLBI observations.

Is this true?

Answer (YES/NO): YES